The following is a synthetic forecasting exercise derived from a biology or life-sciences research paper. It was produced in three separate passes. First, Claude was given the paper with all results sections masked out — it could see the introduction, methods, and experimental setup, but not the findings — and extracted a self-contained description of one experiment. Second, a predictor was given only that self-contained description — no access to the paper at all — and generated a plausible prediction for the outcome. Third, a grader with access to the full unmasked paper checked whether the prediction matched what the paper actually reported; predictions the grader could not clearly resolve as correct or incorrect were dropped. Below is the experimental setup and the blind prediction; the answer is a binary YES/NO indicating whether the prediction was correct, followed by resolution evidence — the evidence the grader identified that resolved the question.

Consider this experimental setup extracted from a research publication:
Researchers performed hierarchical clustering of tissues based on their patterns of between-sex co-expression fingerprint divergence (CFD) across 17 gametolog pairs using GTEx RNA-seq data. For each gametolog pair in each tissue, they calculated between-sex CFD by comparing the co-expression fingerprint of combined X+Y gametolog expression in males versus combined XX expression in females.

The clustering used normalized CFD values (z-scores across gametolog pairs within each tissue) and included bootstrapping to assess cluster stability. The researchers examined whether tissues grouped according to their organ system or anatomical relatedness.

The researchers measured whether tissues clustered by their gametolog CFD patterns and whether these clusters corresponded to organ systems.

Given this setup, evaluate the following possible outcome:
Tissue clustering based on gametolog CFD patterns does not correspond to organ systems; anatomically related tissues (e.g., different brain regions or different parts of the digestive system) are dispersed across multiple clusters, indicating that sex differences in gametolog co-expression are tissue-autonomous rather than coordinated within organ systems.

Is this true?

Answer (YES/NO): YES